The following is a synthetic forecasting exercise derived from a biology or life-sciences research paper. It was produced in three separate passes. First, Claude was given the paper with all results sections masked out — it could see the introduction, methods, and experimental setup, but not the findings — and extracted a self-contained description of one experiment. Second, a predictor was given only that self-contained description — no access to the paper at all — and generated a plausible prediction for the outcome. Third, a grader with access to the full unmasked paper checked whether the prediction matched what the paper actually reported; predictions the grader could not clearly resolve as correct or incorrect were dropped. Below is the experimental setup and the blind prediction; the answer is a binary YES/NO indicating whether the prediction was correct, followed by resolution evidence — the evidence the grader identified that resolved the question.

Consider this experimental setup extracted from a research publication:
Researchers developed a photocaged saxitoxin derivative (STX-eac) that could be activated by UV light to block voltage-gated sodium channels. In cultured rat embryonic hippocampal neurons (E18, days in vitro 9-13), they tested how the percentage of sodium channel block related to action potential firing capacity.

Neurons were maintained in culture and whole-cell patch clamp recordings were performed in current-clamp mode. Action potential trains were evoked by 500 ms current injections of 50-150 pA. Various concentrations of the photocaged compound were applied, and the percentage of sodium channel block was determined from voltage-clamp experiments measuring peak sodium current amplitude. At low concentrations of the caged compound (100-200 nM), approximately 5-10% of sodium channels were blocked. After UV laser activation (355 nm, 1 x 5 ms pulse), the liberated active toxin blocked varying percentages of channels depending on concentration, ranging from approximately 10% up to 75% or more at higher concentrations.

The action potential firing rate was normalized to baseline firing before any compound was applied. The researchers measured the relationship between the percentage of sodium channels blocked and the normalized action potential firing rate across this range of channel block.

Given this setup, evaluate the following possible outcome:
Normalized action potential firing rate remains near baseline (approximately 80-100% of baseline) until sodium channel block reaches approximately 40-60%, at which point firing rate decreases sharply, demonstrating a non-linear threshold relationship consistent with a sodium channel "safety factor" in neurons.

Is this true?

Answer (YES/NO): NO